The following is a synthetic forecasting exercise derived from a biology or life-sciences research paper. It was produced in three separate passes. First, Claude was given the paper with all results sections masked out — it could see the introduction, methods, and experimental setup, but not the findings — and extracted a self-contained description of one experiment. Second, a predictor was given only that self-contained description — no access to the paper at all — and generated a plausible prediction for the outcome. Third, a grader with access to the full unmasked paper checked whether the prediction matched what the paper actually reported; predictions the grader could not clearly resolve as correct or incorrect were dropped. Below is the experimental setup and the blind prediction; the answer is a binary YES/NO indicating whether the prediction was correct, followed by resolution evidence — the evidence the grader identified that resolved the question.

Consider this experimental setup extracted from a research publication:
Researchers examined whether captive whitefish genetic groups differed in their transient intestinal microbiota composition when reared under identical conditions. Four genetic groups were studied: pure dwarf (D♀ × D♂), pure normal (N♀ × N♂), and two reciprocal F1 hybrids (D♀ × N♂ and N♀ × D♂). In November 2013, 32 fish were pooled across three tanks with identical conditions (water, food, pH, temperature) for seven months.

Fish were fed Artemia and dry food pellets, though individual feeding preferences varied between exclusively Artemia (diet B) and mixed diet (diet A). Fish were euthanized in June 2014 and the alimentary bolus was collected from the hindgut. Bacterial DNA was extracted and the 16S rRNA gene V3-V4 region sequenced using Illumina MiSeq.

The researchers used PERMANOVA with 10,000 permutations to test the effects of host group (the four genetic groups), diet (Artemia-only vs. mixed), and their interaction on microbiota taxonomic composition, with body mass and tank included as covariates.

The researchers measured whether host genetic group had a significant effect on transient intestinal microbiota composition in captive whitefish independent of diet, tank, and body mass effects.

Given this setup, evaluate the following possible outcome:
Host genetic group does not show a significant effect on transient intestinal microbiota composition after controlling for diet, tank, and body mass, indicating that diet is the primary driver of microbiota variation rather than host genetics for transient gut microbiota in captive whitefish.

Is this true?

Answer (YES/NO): NO